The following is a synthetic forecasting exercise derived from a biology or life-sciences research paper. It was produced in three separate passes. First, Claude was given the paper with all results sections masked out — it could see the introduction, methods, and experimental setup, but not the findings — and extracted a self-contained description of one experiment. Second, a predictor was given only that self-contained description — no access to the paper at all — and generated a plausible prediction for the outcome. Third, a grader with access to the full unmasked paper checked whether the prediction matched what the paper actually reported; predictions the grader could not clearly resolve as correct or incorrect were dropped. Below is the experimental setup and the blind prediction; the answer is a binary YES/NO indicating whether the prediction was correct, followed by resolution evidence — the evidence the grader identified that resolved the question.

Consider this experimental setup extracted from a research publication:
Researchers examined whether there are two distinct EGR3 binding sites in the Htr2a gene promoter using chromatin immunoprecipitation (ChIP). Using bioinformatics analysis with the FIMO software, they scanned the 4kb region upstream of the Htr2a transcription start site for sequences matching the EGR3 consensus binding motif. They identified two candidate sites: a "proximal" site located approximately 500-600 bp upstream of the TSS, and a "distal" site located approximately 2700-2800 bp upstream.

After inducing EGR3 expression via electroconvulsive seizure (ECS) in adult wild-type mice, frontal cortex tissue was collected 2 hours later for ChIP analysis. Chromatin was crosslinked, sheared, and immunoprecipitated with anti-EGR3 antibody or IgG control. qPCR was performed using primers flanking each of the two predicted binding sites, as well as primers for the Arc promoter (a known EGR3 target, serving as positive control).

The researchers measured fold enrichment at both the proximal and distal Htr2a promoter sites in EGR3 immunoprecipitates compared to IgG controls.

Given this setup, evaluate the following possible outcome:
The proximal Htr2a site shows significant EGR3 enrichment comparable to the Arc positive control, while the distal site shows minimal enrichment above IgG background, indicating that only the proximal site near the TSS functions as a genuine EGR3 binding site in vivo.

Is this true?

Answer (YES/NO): NO